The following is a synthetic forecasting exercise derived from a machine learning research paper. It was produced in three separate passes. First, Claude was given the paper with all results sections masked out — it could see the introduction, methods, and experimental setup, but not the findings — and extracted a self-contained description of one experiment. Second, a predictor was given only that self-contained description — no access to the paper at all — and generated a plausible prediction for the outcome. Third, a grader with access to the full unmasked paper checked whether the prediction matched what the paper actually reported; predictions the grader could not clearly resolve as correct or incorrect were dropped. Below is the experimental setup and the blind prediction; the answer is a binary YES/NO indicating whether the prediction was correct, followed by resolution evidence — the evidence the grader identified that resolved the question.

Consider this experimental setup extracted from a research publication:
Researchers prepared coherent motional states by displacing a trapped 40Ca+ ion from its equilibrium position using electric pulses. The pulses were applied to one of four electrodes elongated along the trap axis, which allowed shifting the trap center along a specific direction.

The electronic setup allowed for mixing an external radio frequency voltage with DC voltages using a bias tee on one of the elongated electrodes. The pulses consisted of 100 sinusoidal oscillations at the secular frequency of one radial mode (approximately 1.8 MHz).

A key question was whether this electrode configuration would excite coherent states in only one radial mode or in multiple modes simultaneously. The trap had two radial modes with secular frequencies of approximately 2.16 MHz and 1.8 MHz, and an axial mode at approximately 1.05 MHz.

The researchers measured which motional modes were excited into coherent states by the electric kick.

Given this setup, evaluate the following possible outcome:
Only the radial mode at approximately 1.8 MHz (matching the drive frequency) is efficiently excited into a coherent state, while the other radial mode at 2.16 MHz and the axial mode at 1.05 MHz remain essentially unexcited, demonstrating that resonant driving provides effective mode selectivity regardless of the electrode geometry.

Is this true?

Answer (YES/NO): YES